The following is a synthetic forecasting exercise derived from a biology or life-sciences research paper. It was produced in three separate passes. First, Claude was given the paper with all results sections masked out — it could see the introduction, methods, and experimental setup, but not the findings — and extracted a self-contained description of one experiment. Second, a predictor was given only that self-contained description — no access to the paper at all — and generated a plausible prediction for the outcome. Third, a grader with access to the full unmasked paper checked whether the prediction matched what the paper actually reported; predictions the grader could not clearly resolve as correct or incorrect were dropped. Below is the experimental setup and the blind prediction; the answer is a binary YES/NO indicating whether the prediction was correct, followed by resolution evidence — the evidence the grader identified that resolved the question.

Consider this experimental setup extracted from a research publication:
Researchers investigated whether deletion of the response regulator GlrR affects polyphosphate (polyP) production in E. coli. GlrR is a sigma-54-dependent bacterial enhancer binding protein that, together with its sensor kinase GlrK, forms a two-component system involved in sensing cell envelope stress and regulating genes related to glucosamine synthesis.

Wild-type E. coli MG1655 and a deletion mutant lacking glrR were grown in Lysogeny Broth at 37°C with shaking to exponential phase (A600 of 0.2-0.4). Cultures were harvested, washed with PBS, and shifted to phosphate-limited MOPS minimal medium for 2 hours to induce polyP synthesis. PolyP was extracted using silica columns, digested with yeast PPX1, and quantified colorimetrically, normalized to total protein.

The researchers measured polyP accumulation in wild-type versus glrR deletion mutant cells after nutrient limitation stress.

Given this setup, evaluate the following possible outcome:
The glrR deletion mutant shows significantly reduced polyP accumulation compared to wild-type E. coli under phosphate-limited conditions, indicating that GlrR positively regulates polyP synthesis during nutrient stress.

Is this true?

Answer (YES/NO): NO